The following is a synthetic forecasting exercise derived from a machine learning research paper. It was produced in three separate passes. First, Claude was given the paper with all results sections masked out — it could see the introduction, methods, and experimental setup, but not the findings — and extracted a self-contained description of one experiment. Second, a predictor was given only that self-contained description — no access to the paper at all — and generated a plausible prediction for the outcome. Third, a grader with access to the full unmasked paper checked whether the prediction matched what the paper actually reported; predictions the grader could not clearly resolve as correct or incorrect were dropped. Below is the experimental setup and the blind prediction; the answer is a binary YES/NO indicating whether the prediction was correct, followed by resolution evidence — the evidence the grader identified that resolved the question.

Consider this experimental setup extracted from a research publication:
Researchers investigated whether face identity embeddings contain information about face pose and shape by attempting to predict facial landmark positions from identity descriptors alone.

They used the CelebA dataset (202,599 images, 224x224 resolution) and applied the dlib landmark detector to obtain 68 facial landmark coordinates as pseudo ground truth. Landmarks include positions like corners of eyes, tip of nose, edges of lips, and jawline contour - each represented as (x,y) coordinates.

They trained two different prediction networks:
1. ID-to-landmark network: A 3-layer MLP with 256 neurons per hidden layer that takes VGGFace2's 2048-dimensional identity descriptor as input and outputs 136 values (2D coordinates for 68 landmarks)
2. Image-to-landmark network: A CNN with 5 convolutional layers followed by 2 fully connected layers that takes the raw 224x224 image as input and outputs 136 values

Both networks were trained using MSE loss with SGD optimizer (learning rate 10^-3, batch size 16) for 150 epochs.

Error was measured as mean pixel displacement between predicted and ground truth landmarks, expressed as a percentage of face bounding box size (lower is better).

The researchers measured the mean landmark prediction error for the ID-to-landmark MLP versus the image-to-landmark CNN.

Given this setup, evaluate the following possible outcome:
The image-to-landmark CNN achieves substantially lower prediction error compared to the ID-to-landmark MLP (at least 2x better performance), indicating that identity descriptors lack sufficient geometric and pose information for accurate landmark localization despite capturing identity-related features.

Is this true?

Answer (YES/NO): NO